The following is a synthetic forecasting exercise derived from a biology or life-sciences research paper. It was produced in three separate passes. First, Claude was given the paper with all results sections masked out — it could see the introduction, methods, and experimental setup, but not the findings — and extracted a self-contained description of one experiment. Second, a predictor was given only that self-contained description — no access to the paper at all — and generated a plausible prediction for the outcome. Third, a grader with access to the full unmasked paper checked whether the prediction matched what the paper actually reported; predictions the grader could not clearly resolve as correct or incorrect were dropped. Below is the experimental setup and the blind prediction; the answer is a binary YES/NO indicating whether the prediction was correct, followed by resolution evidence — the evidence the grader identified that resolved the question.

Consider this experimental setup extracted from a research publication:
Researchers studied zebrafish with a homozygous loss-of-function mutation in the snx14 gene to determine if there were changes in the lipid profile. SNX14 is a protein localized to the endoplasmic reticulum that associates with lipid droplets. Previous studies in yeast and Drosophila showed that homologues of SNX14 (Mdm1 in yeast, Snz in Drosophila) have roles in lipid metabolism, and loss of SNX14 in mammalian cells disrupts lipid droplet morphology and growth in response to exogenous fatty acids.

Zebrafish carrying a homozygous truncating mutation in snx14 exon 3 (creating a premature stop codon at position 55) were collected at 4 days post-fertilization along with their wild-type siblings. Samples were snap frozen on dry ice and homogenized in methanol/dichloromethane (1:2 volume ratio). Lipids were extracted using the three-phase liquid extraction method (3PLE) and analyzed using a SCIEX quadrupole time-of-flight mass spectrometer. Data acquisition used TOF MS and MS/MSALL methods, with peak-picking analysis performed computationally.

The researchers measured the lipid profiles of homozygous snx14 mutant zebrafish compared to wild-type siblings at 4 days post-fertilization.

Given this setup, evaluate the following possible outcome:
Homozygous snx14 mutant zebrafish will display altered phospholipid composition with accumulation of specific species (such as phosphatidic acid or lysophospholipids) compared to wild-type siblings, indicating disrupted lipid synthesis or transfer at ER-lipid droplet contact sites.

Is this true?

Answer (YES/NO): NO